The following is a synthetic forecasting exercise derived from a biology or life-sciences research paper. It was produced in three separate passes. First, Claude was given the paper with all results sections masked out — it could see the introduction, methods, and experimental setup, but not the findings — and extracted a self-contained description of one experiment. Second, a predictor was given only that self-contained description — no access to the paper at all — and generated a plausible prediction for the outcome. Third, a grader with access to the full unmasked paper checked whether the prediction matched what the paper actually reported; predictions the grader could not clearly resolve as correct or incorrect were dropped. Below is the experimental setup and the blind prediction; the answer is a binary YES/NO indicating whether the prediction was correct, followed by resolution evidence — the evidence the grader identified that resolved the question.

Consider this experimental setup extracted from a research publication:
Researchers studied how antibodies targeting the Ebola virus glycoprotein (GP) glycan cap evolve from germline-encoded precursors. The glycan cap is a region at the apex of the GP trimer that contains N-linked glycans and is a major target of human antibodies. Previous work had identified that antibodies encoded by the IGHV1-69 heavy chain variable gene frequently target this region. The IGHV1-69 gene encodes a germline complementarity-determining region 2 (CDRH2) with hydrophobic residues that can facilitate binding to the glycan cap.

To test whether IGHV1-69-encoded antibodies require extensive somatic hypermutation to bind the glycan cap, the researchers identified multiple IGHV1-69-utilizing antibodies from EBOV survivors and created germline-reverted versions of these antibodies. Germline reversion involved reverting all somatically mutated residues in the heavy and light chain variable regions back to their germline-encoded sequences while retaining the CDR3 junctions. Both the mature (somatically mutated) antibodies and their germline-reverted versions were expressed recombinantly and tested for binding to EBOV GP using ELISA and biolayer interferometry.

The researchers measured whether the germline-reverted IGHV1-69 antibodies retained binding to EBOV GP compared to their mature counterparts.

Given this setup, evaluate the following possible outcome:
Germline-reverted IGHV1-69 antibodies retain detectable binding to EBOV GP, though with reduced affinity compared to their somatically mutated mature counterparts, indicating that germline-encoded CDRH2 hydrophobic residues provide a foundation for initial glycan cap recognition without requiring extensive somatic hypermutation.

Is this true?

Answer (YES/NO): YES